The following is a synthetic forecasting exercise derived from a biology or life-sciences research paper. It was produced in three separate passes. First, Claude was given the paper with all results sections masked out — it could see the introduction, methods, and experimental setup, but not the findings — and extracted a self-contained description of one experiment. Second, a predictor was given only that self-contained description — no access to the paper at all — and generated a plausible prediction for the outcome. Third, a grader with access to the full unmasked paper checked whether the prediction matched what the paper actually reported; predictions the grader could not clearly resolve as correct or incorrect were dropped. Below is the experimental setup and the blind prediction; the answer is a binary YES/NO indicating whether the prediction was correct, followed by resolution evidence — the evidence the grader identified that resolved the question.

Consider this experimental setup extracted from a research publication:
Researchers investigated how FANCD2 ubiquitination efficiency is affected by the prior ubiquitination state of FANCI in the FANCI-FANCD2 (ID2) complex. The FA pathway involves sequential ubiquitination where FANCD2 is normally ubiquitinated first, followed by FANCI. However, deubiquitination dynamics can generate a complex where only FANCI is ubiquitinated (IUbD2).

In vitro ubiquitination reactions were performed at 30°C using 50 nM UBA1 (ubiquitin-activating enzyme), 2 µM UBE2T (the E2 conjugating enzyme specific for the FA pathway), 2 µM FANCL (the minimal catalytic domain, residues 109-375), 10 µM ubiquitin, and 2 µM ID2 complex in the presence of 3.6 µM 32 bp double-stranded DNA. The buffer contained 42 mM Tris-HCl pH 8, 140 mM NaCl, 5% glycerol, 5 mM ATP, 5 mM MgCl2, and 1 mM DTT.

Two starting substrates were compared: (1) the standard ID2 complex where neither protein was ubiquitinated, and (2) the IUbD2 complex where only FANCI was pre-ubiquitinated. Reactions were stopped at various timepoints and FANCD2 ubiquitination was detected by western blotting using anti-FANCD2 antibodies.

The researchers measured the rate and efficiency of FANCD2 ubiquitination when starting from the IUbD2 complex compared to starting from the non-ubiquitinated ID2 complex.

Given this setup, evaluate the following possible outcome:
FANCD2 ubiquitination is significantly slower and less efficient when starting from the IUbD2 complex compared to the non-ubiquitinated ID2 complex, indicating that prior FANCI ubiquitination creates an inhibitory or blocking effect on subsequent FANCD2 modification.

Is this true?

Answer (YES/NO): NO